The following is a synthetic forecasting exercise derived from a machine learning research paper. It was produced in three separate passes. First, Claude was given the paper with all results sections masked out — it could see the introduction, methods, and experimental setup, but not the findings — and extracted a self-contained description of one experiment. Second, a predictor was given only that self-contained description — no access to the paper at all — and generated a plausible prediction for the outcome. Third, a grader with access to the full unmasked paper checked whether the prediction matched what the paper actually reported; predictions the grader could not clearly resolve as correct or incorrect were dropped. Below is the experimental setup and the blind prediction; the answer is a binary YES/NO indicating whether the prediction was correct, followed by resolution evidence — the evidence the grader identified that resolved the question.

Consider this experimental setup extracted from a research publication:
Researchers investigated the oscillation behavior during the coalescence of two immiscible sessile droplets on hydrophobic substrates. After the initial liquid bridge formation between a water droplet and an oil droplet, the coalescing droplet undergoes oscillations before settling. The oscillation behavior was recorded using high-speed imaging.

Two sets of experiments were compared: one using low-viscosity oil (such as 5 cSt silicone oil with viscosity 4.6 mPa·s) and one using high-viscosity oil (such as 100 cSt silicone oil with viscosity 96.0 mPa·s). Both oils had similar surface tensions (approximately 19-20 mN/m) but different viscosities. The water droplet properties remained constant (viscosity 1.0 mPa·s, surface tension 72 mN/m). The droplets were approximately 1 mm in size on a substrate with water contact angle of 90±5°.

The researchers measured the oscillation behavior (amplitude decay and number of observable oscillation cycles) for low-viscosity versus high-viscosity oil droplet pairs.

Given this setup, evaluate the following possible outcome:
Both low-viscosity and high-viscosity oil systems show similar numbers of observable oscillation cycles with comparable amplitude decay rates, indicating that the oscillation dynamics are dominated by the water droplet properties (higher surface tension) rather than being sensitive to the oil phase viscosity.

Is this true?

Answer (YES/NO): NO